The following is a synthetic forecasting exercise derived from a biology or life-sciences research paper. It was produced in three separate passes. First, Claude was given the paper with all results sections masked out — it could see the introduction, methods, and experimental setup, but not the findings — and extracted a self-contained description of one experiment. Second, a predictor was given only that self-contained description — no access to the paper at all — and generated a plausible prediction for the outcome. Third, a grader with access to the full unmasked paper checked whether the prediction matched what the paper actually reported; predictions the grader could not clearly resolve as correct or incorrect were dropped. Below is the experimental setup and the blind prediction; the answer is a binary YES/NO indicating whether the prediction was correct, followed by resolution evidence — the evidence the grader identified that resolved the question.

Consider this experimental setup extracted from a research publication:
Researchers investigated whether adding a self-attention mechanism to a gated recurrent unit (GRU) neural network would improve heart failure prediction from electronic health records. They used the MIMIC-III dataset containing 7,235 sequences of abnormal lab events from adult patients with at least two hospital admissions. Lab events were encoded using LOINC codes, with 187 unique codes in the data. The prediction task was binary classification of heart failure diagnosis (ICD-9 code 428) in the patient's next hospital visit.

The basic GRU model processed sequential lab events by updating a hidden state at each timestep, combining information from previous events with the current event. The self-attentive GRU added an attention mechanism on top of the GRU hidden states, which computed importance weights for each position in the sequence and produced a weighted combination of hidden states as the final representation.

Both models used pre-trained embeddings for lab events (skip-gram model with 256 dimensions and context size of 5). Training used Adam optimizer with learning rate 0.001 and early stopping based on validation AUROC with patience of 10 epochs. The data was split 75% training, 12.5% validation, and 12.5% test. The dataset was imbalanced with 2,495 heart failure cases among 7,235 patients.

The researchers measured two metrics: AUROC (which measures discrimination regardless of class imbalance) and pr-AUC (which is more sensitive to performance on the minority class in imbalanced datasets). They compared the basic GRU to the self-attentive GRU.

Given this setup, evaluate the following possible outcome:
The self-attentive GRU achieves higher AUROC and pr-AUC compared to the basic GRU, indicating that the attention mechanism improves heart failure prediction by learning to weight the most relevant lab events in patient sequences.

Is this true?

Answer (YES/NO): NO